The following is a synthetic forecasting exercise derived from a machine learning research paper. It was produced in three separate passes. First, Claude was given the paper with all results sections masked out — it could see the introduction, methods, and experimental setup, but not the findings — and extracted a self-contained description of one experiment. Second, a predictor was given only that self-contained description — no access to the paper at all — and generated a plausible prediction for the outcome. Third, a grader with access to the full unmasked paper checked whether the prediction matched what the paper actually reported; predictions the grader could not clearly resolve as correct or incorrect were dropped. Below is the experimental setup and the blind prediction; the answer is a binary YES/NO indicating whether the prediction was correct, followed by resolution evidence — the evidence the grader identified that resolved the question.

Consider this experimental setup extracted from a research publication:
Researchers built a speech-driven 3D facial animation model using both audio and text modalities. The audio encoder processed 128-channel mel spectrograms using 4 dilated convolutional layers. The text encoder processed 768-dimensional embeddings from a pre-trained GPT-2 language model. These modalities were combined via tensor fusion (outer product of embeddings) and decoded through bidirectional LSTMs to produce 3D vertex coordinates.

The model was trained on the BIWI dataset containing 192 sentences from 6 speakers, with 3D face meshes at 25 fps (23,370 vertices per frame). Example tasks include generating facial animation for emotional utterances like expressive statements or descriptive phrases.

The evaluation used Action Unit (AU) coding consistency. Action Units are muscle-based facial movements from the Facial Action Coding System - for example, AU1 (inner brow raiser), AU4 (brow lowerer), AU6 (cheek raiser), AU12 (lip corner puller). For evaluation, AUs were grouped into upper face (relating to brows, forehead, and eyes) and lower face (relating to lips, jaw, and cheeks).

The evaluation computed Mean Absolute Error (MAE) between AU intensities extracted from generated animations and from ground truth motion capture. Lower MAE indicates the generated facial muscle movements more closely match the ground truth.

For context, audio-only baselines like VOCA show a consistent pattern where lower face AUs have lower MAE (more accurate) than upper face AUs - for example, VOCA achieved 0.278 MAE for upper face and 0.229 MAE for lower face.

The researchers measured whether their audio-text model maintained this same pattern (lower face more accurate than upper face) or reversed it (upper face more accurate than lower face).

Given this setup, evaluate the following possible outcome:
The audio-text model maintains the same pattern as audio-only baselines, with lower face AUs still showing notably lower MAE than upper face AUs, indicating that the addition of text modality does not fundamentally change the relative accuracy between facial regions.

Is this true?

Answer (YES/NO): NO